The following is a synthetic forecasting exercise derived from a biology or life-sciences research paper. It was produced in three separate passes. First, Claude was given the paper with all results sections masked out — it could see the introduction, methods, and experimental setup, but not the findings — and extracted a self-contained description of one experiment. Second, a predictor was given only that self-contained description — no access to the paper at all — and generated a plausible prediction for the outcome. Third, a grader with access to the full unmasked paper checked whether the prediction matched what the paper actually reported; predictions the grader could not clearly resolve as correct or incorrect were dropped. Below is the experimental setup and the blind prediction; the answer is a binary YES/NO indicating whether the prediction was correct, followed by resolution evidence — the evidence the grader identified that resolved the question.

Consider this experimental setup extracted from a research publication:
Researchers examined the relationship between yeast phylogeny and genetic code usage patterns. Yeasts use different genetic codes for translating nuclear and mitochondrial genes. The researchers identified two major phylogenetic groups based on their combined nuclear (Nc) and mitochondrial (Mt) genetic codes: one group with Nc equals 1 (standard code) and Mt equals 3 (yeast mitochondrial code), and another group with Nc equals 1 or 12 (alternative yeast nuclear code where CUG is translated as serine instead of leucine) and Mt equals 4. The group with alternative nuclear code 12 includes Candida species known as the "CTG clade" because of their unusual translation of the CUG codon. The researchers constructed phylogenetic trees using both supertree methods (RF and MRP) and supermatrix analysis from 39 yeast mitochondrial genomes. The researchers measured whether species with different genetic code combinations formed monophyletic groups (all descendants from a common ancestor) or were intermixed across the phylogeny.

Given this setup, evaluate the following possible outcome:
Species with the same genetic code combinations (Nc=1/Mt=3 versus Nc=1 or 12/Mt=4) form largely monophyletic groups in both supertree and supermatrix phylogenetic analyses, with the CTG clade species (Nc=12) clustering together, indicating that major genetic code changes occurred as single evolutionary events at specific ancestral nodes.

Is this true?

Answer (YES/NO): YES